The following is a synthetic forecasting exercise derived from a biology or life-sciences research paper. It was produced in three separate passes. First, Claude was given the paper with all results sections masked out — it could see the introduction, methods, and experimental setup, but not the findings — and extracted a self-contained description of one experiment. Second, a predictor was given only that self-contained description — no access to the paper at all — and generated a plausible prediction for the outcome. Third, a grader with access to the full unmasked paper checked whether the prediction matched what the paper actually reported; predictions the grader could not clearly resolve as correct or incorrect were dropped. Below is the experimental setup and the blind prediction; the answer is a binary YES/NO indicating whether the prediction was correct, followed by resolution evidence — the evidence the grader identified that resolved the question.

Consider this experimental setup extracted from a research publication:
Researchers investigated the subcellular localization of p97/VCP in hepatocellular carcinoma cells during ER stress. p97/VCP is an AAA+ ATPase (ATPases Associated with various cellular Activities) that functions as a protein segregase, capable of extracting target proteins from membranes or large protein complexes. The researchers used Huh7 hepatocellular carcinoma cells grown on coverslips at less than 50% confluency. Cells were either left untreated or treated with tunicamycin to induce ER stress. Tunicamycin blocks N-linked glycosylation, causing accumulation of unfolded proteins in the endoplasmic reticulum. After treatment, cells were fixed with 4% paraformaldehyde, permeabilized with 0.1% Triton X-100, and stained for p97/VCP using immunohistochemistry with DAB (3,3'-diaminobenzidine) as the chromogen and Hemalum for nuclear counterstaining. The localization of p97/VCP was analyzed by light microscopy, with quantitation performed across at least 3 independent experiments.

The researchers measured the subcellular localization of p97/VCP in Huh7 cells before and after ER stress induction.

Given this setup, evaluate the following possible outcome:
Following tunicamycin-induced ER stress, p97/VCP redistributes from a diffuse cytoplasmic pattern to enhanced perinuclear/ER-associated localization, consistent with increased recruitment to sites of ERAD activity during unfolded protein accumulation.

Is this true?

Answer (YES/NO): NO